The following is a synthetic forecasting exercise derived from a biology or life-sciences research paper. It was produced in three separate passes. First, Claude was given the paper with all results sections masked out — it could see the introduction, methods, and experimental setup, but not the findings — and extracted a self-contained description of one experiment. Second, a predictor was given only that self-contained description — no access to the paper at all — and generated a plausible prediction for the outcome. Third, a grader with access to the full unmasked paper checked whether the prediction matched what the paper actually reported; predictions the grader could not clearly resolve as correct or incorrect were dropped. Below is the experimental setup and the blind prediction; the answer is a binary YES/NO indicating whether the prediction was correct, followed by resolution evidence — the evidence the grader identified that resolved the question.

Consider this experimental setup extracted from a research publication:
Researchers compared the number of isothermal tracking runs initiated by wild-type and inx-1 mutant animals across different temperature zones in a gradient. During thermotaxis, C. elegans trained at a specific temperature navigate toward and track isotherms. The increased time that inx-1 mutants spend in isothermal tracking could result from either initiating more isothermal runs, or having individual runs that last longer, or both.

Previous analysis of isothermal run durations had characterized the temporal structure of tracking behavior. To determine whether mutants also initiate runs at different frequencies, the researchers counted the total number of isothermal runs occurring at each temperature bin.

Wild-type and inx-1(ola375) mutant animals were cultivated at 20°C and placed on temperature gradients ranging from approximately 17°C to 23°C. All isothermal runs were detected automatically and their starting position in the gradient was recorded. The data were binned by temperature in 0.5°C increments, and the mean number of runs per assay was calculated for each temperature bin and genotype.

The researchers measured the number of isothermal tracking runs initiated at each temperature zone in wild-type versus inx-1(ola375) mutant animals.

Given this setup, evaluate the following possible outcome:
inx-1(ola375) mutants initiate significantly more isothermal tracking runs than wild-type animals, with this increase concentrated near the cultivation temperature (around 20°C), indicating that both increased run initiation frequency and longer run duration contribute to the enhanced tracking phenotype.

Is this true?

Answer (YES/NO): NO